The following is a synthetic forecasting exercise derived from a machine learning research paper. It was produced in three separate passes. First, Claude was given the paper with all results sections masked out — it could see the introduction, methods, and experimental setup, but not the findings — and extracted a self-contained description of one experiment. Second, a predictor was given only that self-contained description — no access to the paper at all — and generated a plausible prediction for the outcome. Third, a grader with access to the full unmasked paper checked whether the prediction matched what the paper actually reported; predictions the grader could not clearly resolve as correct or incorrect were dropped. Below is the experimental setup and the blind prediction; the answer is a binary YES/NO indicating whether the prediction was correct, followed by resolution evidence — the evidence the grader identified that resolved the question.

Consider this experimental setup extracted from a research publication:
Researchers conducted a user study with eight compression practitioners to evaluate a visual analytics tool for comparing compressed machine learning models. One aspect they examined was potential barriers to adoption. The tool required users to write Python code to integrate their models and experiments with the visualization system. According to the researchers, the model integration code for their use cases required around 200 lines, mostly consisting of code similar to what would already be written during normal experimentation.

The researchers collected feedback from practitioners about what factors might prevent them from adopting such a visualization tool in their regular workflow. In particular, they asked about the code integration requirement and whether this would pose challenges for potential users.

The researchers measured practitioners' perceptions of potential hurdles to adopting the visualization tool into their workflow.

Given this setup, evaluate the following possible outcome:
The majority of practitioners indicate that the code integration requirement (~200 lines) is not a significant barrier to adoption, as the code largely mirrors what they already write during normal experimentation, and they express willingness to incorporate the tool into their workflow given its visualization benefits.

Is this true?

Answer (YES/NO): NO